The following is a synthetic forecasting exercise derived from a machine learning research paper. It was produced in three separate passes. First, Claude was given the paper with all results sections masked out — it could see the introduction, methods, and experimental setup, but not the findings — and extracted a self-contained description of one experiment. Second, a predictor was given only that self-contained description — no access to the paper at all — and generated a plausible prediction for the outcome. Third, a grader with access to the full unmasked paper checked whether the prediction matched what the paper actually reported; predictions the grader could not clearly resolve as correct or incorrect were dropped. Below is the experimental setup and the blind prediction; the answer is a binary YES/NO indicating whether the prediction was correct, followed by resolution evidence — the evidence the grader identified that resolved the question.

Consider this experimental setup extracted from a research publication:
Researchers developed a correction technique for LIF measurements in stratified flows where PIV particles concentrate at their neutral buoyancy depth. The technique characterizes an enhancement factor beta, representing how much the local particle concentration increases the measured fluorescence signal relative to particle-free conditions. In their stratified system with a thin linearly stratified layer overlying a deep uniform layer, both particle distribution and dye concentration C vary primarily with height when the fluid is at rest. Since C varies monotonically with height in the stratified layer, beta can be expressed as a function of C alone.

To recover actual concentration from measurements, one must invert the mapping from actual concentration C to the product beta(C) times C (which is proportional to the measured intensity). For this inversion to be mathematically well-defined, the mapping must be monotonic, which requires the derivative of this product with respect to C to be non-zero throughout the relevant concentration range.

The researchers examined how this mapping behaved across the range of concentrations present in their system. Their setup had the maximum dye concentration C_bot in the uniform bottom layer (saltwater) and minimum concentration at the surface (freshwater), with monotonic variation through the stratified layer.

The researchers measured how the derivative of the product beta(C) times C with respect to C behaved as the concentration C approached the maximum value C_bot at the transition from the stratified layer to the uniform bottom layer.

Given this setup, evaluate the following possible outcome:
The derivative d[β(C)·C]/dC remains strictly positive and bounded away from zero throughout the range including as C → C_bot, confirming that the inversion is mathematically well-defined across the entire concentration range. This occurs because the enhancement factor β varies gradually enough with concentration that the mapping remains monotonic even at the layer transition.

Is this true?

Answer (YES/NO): NO